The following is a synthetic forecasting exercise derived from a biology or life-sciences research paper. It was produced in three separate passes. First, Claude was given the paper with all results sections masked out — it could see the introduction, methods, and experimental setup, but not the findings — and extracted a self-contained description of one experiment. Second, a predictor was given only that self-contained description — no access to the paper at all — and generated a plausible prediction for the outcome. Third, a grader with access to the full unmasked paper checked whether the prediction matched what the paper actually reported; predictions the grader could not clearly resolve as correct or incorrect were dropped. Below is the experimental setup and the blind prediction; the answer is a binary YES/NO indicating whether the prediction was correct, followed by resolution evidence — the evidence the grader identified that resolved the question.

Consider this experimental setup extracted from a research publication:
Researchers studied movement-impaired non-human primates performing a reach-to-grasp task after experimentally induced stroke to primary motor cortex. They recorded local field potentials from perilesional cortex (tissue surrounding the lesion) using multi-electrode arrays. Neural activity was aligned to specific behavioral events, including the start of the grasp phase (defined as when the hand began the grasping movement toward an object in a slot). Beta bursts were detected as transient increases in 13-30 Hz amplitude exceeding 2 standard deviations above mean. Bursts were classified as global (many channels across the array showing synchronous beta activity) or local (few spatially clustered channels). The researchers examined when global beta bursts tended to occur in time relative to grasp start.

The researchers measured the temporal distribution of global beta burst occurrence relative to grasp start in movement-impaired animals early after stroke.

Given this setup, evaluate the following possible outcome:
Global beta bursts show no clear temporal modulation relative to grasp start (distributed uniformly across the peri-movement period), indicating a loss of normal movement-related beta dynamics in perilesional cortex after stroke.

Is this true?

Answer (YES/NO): NO